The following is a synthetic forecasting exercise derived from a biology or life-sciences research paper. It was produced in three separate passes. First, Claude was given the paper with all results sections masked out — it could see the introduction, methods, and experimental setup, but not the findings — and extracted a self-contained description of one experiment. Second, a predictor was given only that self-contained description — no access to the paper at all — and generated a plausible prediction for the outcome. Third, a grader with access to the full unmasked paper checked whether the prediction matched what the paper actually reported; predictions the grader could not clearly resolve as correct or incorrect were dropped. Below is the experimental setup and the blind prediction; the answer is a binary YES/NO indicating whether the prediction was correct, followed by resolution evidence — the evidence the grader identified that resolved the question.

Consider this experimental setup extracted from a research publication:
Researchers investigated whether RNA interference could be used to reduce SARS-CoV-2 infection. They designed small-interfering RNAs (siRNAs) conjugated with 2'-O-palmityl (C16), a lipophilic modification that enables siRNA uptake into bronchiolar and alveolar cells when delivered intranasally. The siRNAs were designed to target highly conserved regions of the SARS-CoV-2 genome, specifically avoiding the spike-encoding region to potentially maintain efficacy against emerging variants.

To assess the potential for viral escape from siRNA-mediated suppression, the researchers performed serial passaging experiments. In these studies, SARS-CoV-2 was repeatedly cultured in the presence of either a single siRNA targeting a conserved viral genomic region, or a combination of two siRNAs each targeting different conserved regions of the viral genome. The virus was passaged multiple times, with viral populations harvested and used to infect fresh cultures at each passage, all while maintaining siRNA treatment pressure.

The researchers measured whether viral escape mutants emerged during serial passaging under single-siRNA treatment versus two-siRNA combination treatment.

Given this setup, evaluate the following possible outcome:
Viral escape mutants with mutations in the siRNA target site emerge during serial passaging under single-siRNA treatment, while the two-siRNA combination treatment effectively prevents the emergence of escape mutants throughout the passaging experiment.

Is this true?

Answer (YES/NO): YES